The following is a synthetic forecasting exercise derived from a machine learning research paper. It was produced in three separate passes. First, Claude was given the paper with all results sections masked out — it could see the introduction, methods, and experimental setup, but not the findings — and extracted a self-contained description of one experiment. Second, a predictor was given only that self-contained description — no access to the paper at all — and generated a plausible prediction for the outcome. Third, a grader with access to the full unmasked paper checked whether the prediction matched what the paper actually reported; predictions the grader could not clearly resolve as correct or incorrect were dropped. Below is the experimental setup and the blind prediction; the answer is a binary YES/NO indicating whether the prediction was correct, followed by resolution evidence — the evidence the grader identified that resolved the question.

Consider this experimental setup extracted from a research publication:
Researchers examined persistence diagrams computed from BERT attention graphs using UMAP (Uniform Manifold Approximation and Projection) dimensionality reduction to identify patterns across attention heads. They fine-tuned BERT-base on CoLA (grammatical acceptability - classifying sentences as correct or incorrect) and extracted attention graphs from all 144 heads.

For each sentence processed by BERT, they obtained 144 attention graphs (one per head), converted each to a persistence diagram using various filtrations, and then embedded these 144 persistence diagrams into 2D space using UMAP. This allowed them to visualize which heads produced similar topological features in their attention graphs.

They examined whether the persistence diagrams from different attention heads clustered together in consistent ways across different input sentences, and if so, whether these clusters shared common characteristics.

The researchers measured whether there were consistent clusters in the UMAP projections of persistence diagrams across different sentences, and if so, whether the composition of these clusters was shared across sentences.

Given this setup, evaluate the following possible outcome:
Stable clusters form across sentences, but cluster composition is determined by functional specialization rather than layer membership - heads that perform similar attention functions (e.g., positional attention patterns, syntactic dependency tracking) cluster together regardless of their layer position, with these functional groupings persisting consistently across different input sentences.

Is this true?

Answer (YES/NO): NO